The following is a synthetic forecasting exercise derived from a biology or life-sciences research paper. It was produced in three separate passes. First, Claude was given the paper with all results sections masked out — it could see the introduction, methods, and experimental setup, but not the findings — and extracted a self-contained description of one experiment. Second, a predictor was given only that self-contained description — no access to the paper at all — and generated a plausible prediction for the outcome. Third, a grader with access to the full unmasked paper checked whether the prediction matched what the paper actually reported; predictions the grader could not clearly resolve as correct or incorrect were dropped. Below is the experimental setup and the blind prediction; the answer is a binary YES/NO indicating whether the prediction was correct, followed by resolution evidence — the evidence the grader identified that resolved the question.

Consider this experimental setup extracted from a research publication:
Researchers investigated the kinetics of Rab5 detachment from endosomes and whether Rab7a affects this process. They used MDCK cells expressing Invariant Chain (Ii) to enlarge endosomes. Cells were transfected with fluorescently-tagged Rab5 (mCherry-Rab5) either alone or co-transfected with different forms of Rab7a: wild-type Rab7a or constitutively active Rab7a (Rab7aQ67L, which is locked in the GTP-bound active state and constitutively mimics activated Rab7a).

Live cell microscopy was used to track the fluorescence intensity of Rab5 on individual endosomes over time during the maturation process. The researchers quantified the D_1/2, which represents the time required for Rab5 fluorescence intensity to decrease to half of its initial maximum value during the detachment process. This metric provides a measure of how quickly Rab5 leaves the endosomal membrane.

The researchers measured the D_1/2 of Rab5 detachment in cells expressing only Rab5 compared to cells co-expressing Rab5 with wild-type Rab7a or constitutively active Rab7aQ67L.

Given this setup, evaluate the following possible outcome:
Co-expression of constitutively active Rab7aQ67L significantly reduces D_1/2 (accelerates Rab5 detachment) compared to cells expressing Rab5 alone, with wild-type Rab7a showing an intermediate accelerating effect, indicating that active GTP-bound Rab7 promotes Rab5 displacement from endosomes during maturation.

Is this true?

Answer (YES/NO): NO